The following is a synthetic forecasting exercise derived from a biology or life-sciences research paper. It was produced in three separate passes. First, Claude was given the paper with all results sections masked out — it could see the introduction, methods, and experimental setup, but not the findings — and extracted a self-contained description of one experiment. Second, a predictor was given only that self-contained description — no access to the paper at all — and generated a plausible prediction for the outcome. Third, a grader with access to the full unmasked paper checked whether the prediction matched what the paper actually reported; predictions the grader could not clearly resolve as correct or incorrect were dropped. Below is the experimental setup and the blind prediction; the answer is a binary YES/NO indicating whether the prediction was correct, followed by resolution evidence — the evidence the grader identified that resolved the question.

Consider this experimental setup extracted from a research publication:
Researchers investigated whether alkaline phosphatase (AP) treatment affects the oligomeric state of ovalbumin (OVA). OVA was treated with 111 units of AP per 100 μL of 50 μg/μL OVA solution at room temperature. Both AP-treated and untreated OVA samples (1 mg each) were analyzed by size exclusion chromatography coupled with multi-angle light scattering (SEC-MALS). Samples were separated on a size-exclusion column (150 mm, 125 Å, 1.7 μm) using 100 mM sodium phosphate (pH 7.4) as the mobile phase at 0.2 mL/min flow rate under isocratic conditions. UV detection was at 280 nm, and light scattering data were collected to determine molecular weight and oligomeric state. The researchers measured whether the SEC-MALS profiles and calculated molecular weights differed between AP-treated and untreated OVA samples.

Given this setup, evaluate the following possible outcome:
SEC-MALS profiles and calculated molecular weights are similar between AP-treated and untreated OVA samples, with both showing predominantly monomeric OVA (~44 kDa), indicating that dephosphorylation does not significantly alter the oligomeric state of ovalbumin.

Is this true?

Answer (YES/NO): NO